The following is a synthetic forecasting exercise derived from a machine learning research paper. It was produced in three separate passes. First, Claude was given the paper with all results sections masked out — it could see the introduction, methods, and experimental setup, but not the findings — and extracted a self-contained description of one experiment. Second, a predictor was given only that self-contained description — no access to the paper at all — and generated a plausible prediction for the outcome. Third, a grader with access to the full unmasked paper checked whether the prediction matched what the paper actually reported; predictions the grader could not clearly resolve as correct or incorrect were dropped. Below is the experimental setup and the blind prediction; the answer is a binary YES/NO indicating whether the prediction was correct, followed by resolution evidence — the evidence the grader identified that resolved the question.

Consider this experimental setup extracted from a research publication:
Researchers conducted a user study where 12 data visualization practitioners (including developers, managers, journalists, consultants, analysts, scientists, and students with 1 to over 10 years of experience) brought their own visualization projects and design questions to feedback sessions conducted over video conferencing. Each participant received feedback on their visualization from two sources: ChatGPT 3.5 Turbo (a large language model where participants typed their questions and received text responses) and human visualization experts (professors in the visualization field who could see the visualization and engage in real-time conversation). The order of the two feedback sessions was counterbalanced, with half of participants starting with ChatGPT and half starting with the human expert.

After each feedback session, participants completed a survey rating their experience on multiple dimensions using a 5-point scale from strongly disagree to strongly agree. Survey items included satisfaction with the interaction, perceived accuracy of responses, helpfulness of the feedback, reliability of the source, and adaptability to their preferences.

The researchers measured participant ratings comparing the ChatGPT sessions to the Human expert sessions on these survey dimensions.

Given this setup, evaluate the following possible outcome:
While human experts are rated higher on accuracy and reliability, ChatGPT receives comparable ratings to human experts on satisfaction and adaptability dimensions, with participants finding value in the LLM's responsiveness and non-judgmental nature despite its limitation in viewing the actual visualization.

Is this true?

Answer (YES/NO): NO